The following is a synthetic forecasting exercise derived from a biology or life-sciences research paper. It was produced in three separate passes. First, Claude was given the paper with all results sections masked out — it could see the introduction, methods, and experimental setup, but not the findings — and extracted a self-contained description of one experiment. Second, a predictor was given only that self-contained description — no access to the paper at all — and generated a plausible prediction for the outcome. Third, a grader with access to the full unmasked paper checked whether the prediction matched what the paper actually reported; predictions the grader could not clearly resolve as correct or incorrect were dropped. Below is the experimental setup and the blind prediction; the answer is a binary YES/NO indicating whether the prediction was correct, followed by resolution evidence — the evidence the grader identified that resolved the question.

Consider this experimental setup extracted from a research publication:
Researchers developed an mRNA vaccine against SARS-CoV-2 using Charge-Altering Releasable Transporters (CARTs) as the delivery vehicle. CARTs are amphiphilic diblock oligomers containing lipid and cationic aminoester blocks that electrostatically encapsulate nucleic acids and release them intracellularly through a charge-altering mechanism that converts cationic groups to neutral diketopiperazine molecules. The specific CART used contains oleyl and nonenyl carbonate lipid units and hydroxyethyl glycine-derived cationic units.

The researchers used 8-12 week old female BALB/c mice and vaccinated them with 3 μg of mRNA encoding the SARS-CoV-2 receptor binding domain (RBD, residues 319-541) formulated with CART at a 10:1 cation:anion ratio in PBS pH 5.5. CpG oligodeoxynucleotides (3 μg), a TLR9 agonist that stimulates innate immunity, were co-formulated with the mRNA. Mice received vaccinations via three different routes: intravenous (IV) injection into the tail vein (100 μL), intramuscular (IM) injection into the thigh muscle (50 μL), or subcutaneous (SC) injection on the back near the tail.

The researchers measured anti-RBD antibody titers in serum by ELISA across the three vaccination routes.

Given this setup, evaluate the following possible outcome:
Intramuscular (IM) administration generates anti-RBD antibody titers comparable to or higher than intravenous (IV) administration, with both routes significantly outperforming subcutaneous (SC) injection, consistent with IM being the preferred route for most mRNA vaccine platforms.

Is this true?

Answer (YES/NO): NO